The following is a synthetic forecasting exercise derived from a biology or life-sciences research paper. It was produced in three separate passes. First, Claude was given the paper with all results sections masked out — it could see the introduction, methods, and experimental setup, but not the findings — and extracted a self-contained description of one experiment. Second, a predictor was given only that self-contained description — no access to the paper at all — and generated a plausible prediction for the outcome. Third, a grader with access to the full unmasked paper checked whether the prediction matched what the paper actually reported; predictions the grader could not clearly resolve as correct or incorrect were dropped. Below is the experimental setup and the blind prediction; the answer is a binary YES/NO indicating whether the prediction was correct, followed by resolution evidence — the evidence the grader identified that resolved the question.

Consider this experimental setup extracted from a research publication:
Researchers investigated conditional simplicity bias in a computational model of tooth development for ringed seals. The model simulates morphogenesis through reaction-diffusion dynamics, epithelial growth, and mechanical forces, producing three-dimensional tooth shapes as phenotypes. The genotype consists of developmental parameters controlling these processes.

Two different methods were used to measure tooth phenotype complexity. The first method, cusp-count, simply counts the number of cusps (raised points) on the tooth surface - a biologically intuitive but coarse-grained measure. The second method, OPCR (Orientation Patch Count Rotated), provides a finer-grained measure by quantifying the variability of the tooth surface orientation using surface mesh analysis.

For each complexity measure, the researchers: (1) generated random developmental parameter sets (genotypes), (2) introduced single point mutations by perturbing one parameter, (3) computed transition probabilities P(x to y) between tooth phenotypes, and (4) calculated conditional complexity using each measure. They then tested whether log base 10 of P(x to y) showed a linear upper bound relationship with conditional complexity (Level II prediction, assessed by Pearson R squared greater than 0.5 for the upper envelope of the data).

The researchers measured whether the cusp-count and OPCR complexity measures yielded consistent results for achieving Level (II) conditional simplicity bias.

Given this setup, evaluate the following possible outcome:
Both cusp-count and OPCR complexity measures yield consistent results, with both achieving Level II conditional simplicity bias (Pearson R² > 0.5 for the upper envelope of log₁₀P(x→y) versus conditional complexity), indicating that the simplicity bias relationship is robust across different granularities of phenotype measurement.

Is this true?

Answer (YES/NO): YES